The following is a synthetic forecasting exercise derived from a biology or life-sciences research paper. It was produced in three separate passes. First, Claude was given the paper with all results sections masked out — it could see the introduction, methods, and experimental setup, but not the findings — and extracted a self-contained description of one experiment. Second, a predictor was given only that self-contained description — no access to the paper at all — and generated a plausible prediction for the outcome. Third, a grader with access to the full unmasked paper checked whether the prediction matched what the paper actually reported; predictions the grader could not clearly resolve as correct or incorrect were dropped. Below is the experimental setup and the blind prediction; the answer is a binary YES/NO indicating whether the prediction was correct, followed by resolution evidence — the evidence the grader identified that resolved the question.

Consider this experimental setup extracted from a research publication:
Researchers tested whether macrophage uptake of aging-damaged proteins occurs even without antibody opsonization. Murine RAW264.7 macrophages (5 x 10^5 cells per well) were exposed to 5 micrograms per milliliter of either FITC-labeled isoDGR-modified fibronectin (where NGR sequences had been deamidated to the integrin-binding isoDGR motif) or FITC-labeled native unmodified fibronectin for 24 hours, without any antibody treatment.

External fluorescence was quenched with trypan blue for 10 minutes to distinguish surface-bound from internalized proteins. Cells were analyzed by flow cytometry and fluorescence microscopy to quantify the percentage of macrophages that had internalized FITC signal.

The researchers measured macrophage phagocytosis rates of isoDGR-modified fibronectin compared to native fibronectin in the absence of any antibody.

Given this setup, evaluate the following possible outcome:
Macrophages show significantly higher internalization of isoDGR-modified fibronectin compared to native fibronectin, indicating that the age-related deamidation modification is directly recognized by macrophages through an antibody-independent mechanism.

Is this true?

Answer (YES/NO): NO